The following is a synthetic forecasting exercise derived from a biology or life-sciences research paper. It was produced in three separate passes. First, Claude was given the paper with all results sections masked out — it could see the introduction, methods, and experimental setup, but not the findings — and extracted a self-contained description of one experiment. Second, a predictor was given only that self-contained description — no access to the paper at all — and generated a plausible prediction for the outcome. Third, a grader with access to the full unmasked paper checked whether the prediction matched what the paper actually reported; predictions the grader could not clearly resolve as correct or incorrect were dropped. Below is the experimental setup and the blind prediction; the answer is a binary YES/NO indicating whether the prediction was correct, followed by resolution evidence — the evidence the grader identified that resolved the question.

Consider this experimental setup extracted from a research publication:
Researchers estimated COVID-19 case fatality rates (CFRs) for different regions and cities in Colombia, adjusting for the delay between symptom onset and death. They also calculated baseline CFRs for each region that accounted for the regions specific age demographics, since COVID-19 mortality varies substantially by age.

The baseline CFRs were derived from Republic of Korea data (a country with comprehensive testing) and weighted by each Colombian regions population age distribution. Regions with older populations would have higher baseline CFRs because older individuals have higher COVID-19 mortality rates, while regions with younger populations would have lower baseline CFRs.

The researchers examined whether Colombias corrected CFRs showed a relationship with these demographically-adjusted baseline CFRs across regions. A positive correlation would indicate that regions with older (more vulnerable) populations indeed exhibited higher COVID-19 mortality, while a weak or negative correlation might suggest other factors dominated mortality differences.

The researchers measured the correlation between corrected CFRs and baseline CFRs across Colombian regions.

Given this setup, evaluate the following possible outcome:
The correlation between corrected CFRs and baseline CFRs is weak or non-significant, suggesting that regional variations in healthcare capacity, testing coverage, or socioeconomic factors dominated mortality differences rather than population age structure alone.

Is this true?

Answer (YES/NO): NO